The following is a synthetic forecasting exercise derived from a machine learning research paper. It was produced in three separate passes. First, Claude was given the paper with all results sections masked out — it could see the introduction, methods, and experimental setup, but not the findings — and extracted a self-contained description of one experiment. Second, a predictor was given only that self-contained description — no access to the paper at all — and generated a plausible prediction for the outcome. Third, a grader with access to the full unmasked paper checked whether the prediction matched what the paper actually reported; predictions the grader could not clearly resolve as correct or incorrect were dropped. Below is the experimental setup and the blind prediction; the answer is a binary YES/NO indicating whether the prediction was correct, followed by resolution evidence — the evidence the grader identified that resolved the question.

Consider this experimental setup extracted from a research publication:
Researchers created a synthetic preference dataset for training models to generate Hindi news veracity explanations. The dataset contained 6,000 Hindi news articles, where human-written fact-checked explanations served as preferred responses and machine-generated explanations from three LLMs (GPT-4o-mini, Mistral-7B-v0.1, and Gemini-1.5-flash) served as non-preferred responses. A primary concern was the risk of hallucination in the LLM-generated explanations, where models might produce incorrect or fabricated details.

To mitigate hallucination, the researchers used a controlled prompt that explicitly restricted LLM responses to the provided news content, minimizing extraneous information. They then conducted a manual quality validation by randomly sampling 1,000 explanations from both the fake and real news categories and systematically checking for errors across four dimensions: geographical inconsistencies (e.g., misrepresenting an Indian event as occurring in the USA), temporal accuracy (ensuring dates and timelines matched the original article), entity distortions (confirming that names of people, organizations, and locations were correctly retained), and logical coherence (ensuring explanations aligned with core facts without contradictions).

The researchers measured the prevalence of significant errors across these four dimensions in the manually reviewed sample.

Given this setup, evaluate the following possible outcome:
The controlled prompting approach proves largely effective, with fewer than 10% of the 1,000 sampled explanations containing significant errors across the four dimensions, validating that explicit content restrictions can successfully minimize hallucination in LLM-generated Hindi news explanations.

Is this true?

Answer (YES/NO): YES